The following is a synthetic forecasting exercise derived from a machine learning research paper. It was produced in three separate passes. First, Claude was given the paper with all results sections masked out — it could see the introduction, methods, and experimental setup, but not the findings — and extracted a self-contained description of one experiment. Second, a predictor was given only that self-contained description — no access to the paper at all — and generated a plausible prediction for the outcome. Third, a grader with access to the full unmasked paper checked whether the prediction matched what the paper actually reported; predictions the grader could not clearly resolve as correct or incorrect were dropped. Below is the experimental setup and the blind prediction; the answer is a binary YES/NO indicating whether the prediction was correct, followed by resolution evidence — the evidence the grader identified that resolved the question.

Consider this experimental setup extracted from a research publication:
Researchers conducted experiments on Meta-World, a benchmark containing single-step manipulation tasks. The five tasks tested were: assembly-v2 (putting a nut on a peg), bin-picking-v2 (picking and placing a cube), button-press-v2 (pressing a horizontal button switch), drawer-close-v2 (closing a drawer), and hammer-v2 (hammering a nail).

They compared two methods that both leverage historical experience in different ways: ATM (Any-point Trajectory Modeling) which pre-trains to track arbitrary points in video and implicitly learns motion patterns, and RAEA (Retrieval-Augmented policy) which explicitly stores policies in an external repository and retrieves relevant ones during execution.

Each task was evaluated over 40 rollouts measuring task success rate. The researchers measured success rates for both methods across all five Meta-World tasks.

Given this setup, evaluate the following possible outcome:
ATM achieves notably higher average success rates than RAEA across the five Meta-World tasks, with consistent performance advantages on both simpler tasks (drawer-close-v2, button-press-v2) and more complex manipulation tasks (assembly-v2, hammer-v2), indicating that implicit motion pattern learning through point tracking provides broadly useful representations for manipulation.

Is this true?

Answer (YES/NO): NO